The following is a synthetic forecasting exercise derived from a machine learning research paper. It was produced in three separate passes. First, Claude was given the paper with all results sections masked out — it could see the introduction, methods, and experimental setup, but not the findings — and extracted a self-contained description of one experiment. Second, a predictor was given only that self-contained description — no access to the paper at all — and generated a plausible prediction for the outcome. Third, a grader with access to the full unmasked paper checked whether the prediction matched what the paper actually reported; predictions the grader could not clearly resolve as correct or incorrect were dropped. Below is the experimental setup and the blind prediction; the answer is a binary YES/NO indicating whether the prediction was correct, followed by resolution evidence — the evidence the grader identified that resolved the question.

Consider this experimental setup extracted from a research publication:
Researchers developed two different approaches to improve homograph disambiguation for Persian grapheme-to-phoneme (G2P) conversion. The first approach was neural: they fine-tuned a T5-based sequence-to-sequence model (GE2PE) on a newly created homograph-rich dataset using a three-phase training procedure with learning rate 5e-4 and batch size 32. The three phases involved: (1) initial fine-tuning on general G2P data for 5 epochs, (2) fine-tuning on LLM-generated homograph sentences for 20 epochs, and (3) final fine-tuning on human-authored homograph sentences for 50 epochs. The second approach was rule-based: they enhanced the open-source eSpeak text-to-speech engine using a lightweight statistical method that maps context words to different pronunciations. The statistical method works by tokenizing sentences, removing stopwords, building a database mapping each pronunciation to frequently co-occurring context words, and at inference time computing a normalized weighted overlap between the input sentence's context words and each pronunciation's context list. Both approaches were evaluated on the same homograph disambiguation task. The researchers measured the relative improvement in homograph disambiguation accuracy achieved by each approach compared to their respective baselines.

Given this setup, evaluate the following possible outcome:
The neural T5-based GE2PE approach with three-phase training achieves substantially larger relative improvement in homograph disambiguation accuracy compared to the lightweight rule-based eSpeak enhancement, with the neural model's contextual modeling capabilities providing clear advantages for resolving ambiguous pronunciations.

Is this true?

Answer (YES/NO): NO